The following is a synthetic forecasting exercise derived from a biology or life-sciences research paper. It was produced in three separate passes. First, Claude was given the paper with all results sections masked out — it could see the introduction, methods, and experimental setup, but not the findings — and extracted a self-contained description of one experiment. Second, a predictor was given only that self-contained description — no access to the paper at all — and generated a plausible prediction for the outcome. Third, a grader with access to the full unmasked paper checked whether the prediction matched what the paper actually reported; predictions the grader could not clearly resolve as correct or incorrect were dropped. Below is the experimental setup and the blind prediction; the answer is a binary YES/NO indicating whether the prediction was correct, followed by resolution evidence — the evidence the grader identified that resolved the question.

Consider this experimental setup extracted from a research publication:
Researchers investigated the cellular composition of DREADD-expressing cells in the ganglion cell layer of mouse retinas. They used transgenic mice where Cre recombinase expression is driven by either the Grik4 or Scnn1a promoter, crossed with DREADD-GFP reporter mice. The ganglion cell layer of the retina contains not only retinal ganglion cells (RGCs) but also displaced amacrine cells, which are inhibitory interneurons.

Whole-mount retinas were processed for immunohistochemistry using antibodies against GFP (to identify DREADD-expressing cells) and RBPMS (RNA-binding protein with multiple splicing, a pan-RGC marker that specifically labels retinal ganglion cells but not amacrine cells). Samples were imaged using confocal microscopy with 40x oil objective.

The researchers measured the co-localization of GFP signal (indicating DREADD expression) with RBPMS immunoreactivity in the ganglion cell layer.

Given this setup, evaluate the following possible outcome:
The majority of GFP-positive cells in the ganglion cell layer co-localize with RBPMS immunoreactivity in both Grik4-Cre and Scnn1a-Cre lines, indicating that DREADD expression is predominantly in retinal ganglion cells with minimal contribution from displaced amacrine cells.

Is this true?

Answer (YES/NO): NO